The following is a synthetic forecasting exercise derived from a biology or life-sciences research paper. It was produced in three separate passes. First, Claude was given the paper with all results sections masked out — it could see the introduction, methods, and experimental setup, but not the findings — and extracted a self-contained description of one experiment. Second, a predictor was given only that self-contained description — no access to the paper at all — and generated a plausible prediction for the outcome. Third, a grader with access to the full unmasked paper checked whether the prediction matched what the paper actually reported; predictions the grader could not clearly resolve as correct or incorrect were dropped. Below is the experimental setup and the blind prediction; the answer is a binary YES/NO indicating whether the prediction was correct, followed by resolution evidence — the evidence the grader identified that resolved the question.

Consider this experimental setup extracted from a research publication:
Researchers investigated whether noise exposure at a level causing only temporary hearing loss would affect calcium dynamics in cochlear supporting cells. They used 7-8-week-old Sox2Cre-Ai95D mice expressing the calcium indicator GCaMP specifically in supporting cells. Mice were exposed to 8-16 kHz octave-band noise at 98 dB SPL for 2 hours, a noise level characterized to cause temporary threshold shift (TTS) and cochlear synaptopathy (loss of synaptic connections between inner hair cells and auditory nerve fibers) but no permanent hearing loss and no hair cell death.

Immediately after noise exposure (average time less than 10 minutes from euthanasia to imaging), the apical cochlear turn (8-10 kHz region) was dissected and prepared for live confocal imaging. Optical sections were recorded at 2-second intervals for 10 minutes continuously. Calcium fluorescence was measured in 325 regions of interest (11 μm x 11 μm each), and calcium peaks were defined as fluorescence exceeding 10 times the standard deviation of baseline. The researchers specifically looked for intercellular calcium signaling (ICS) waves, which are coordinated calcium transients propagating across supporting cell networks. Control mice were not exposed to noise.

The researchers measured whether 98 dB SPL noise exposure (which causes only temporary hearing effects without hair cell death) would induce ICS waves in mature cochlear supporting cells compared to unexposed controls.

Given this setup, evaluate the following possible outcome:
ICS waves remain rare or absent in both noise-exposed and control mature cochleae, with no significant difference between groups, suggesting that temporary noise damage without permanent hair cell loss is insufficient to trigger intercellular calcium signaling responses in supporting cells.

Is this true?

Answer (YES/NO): NO